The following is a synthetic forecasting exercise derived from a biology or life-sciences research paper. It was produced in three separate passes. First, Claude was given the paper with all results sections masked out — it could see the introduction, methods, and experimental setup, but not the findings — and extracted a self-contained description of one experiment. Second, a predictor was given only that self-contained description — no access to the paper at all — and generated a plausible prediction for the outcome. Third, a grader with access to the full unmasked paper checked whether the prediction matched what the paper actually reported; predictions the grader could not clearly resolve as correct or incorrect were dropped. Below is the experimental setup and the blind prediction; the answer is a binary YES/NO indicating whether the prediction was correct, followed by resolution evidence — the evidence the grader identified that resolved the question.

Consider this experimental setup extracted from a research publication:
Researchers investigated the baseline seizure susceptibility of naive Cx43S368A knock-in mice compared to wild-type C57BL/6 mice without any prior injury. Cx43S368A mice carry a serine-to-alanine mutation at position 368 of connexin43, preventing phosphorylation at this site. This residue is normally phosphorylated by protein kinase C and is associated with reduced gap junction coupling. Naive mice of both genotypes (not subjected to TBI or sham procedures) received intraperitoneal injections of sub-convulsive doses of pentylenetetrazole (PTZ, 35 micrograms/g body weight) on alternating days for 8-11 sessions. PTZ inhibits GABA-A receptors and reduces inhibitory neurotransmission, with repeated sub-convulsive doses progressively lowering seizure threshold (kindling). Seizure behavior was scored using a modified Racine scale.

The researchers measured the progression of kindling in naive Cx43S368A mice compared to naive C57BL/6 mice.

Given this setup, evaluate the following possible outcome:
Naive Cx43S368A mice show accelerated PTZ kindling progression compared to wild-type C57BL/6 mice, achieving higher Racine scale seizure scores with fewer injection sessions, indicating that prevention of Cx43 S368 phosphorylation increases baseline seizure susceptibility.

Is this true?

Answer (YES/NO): NO